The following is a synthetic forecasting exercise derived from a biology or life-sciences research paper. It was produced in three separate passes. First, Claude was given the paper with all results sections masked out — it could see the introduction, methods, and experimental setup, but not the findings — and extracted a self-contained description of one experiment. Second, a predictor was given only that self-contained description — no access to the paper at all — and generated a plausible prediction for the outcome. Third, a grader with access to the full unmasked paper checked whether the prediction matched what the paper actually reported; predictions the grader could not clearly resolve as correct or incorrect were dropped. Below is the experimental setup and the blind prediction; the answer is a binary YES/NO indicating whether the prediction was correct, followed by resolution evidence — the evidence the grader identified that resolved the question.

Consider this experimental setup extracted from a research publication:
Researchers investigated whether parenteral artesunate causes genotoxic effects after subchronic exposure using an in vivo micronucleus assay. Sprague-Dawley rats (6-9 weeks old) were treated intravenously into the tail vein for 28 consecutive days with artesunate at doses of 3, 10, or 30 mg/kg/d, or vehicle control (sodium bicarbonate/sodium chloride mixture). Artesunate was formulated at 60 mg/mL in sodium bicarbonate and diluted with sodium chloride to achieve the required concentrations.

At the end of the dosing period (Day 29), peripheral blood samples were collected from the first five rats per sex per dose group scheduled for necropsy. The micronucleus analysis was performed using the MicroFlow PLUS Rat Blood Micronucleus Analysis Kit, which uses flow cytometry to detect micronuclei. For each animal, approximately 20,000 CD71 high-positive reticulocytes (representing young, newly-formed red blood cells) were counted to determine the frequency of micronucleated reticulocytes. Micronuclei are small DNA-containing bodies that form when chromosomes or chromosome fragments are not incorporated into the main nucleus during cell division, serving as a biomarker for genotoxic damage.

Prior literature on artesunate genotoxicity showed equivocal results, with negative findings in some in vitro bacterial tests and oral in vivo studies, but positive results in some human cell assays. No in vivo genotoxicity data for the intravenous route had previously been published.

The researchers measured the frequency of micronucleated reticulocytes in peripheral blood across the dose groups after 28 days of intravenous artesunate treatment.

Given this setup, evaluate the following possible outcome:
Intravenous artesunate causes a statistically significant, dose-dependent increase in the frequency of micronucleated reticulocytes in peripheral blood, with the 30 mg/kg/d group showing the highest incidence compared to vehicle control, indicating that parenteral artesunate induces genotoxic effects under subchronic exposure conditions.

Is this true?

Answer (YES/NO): NO